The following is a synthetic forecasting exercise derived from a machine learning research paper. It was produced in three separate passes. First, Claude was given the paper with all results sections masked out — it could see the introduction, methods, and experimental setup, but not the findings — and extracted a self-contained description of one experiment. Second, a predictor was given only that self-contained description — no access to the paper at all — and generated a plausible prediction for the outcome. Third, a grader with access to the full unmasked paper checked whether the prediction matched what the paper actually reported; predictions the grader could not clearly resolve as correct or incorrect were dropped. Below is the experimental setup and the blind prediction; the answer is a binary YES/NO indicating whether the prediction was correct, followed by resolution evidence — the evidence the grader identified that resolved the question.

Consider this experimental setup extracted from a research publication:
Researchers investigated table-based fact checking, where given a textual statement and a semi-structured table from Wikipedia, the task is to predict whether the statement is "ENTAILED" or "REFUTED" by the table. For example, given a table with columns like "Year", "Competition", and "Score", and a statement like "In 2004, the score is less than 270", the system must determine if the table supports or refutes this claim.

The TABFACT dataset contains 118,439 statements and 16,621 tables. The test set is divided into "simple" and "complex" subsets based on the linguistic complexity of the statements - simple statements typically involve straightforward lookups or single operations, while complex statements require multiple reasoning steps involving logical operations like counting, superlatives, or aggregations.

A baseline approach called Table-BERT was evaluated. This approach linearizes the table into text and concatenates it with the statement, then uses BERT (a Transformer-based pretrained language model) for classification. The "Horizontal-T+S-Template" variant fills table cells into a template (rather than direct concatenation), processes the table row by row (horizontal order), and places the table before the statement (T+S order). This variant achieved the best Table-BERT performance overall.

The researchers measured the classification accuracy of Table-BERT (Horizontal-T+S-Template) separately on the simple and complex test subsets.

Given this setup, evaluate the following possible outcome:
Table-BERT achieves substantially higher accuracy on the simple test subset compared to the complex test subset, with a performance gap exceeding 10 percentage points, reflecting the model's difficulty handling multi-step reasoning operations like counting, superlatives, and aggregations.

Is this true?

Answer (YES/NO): YES